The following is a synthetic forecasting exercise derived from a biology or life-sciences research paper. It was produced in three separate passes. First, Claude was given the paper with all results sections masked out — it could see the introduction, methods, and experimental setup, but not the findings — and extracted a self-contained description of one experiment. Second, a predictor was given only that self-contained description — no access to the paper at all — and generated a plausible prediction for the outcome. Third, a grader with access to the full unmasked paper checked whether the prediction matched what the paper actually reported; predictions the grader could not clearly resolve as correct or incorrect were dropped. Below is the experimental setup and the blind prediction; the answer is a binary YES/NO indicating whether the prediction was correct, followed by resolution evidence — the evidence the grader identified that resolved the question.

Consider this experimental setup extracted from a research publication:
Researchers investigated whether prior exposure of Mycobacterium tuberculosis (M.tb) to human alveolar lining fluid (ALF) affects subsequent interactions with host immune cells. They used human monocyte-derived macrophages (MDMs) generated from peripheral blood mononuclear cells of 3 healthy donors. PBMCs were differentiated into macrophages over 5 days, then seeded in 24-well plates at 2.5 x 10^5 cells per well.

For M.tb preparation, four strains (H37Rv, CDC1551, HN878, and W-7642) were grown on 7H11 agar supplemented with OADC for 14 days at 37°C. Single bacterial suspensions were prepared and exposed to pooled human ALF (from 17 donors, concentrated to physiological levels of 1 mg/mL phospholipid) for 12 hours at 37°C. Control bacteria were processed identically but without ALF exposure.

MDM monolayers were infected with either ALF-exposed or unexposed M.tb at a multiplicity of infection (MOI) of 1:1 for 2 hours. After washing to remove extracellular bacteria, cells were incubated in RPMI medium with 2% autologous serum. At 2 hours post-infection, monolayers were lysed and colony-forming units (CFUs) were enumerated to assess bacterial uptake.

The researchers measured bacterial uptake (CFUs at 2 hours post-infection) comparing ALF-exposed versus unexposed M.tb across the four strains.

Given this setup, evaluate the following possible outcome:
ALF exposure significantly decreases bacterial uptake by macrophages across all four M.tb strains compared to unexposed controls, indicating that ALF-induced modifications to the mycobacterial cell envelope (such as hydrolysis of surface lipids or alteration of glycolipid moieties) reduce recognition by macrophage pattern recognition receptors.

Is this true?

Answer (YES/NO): NO